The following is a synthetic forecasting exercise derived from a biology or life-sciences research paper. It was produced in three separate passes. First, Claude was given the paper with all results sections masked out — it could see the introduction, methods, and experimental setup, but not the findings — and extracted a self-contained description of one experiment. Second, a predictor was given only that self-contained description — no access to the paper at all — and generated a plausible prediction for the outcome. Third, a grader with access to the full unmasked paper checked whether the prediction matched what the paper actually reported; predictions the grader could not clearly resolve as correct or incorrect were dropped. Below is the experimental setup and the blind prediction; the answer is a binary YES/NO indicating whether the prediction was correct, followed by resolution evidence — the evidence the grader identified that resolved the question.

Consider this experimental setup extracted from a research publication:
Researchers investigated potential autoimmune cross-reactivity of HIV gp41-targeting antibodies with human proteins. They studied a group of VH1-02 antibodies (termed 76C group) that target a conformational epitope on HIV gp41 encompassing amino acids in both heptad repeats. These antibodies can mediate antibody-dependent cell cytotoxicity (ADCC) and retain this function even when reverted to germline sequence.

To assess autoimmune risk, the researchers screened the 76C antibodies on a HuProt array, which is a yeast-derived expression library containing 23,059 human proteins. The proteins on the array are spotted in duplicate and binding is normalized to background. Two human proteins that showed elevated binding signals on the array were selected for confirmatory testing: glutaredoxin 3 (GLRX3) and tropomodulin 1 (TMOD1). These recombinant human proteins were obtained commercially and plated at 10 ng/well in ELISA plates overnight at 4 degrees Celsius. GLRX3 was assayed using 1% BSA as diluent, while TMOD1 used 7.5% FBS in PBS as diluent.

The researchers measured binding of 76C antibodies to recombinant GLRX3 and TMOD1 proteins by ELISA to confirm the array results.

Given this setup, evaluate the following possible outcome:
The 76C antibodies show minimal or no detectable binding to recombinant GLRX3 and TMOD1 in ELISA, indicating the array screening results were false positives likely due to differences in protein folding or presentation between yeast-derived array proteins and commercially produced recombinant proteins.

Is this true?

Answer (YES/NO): NO